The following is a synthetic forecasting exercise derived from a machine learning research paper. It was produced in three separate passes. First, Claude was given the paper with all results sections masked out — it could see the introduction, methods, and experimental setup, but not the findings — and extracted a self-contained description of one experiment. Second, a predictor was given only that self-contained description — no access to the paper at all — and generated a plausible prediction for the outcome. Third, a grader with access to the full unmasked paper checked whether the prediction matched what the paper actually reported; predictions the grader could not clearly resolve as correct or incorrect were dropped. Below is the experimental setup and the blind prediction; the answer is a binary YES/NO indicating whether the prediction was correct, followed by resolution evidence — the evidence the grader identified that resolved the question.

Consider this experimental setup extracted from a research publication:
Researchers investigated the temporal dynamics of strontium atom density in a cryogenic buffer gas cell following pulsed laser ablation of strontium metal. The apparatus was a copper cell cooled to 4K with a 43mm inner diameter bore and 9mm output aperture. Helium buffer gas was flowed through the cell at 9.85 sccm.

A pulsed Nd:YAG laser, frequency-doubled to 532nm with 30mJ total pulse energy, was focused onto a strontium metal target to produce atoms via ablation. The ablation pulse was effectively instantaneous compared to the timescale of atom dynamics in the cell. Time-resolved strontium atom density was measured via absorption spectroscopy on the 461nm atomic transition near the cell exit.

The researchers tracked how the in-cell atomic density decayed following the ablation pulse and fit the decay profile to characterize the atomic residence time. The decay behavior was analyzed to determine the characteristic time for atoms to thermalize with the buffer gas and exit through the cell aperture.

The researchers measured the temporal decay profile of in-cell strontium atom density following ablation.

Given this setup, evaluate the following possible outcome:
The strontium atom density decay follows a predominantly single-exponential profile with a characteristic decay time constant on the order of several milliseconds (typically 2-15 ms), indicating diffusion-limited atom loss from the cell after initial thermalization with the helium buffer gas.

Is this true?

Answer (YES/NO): YES